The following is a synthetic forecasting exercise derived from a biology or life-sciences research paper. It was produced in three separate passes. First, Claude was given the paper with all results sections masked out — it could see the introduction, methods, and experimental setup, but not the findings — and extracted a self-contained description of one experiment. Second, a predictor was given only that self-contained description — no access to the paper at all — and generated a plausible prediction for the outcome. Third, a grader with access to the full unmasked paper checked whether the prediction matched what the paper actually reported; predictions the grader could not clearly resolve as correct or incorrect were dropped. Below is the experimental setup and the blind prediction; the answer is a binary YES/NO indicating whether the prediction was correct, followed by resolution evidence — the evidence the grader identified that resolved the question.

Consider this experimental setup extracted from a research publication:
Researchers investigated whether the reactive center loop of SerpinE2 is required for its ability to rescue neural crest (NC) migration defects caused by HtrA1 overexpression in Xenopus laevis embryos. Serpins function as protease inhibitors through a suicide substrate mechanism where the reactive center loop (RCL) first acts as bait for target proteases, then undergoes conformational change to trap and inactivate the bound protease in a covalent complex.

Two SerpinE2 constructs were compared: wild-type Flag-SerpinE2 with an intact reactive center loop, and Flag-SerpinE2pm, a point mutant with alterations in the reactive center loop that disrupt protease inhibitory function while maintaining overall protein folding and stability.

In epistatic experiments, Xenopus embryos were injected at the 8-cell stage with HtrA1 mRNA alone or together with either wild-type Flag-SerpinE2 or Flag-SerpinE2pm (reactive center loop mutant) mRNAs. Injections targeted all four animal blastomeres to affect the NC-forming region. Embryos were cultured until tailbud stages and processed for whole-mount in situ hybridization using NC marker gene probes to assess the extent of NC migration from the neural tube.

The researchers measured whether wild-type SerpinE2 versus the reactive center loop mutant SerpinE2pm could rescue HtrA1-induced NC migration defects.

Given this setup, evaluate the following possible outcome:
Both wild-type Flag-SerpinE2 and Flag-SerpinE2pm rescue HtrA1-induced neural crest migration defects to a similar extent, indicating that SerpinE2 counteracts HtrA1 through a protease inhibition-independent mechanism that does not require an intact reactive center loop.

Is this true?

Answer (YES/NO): NO